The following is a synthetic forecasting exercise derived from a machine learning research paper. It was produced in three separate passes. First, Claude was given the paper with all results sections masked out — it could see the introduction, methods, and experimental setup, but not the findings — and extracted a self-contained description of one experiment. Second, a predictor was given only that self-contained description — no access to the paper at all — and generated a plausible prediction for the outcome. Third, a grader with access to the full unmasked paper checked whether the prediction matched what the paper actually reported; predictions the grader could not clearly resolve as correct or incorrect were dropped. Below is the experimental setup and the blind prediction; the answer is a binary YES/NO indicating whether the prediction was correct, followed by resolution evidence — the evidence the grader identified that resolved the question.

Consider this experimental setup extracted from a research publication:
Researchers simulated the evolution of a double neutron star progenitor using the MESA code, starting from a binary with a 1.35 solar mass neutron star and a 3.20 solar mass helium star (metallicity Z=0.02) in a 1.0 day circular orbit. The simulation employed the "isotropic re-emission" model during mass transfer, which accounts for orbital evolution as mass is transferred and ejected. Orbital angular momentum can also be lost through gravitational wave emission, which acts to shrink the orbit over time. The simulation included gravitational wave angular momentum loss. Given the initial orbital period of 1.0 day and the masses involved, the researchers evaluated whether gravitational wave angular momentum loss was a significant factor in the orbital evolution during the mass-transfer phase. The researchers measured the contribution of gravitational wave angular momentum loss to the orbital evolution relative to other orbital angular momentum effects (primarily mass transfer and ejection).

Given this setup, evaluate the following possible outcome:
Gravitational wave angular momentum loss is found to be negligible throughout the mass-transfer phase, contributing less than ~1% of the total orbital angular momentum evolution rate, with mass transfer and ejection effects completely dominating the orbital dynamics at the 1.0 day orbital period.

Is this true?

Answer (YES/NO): YES